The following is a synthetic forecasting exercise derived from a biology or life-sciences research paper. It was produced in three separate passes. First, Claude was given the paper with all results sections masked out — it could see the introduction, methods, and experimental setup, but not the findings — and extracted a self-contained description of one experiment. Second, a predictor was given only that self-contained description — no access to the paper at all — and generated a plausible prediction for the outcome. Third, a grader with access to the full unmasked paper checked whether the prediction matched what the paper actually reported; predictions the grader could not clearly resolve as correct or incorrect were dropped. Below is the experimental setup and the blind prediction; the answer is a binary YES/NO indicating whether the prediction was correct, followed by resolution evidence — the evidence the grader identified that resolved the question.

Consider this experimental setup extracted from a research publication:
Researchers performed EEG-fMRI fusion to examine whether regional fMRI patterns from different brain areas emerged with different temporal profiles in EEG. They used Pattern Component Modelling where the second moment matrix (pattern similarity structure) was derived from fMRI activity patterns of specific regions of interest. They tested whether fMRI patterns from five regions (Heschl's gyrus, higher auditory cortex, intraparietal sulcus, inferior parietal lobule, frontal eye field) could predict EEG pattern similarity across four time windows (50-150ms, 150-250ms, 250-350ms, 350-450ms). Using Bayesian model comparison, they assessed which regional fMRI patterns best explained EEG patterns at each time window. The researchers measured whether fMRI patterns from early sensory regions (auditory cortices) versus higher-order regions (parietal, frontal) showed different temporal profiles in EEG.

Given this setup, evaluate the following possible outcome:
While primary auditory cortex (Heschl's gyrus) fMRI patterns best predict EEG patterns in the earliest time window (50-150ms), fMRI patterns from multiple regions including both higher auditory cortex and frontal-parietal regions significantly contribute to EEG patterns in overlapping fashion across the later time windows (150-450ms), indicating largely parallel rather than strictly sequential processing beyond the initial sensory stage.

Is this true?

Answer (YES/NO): NO